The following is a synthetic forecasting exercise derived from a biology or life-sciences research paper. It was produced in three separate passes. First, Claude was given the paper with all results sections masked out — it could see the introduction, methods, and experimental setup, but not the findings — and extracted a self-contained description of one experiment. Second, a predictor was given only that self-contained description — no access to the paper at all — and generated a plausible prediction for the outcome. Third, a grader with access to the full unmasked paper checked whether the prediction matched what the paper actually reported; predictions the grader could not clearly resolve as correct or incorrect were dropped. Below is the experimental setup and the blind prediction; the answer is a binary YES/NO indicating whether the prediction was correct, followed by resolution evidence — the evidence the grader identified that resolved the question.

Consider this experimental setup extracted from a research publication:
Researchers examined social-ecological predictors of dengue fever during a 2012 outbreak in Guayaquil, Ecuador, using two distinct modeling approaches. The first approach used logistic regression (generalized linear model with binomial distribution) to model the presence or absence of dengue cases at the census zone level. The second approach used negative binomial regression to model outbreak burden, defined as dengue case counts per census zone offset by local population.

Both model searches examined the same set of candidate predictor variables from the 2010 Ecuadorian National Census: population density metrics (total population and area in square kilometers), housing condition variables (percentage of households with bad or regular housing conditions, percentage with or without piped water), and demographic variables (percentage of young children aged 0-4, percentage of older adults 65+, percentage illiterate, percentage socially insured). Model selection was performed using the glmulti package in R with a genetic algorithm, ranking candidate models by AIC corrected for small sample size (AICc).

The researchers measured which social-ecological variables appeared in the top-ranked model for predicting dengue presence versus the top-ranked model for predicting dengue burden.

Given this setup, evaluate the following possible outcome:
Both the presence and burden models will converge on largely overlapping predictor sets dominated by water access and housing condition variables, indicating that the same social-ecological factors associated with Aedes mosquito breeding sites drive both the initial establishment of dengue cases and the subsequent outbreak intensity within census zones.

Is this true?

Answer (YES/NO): NO